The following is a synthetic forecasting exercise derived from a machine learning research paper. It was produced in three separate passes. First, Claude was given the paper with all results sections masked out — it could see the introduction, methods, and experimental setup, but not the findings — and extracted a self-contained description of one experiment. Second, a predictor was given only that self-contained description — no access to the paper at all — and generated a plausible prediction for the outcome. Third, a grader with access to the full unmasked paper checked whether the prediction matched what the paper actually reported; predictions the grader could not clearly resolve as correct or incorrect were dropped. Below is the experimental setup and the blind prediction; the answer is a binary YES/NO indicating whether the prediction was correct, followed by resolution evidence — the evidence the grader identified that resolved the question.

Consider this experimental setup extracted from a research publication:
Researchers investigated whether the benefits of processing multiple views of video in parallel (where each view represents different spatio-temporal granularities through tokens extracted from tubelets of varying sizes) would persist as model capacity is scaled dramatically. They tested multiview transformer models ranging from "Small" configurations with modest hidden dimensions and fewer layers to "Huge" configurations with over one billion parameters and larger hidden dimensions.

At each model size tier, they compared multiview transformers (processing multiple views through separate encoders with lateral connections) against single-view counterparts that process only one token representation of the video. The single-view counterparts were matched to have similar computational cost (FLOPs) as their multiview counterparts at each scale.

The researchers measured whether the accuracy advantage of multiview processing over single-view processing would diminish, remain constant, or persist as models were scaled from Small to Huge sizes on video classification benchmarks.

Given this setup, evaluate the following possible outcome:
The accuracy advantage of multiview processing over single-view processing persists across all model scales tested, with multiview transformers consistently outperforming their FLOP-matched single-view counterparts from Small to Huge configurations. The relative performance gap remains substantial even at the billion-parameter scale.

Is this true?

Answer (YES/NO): YES